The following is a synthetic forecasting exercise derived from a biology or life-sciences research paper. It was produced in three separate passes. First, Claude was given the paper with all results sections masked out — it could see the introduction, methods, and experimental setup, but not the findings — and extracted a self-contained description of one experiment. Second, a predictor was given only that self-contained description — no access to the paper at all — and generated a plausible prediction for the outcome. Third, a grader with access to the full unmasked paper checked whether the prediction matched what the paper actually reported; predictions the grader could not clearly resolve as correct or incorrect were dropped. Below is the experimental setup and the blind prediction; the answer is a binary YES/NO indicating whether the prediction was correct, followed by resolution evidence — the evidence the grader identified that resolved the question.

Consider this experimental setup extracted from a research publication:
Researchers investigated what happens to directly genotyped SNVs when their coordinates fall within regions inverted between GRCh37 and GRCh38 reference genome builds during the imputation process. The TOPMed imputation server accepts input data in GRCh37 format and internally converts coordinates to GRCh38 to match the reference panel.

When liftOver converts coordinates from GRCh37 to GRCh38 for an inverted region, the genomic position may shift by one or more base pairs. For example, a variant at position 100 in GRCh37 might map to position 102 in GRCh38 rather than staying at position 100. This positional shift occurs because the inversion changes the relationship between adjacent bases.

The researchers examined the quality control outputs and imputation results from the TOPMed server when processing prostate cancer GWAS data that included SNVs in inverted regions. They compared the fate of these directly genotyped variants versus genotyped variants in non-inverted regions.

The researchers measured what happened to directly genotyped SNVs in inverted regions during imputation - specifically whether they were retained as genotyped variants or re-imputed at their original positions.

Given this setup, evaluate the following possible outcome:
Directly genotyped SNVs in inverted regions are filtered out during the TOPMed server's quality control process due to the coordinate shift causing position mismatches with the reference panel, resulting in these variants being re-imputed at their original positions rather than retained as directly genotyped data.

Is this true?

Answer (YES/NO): YES